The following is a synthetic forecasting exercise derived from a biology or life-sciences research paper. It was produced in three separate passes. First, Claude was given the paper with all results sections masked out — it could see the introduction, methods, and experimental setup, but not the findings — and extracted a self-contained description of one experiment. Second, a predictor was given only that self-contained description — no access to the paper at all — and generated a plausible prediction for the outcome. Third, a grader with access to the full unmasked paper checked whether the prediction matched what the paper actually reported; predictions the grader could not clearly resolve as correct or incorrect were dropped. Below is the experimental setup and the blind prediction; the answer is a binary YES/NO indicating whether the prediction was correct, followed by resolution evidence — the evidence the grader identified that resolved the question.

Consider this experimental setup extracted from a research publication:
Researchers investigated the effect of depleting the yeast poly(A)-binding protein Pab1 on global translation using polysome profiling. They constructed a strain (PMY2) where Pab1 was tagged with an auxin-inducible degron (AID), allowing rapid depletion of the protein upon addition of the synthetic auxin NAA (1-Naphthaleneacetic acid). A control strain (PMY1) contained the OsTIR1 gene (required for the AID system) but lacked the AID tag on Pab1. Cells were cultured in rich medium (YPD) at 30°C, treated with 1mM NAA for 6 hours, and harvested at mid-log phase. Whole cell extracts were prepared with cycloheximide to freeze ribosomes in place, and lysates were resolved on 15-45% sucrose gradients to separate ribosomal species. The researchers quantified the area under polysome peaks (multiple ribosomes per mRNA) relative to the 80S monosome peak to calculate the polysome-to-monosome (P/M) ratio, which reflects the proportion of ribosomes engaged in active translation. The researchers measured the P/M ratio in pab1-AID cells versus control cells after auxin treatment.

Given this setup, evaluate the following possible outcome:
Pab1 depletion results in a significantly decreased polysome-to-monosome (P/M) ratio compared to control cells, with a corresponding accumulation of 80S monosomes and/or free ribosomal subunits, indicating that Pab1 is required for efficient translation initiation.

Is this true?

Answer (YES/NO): YES